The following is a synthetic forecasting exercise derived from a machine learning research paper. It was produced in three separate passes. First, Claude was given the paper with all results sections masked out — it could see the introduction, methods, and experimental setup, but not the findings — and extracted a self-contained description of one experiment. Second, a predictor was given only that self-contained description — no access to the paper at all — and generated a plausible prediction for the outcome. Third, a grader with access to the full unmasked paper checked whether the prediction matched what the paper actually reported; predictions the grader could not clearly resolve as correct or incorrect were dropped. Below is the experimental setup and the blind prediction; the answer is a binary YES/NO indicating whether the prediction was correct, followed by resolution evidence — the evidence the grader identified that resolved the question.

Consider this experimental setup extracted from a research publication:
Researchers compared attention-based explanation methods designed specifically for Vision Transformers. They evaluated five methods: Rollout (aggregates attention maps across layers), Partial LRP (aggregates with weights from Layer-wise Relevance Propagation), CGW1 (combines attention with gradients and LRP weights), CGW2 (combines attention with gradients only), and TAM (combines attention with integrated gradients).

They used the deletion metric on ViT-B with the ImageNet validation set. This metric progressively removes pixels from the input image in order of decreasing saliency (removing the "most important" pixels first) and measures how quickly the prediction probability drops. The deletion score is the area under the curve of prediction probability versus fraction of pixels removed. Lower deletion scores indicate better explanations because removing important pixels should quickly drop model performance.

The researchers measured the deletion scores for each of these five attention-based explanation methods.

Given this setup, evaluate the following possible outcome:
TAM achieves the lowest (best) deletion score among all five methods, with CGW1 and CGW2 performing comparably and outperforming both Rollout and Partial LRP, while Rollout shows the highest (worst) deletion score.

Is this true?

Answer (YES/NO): YES